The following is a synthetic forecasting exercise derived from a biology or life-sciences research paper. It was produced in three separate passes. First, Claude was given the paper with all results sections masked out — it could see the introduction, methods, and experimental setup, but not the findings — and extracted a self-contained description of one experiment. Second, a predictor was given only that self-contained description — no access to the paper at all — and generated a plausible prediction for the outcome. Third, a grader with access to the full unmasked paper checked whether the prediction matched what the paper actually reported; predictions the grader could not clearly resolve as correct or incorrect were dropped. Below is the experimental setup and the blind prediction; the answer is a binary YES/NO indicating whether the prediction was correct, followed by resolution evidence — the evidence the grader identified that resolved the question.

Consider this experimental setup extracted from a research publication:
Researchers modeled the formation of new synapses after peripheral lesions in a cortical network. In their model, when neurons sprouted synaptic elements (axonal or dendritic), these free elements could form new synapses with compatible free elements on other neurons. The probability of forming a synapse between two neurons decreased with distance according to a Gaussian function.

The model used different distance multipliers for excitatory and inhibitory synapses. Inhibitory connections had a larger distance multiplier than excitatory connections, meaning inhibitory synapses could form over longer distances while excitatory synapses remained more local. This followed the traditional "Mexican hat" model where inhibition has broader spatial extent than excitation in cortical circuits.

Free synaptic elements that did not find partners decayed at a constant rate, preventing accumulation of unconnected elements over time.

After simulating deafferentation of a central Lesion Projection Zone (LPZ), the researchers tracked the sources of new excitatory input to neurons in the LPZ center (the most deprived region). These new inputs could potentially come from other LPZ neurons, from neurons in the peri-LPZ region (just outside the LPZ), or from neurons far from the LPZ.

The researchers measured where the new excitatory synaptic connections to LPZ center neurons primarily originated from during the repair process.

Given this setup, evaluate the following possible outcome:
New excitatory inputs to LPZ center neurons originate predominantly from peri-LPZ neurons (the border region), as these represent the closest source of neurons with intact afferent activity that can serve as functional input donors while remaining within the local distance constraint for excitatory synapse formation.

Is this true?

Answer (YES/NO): YES